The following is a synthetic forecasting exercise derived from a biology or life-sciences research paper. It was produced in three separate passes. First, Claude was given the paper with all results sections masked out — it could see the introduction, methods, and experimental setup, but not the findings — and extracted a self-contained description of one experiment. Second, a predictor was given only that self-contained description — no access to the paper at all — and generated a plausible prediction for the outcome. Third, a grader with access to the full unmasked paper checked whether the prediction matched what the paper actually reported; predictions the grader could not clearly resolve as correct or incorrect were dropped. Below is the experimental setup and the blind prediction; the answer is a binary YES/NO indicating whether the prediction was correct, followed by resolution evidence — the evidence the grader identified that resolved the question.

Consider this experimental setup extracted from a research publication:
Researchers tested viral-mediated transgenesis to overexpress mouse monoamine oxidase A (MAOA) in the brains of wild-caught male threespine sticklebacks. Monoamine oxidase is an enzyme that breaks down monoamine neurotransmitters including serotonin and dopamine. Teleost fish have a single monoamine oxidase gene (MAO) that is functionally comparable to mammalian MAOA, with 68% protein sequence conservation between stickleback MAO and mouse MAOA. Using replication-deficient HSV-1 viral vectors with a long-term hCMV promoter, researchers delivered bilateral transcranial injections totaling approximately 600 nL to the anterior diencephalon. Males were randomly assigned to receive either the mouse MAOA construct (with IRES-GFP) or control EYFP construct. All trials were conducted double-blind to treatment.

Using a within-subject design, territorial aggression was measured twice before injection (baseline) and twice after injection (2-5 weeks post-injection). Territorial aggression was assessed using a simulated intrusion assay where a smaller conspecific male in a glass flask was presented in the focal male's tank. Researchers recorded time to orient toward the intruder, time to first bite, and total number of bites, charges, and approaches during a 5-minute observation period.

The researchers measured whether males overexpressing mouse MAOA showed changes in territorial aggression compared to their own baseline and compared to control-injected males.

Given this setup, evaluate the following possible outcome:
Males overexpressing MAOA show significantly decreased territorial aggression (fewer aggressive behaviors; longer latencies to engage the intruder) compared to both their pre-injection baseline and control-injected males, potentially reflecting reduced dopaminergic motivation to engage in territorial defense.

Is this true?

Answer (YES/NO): NO